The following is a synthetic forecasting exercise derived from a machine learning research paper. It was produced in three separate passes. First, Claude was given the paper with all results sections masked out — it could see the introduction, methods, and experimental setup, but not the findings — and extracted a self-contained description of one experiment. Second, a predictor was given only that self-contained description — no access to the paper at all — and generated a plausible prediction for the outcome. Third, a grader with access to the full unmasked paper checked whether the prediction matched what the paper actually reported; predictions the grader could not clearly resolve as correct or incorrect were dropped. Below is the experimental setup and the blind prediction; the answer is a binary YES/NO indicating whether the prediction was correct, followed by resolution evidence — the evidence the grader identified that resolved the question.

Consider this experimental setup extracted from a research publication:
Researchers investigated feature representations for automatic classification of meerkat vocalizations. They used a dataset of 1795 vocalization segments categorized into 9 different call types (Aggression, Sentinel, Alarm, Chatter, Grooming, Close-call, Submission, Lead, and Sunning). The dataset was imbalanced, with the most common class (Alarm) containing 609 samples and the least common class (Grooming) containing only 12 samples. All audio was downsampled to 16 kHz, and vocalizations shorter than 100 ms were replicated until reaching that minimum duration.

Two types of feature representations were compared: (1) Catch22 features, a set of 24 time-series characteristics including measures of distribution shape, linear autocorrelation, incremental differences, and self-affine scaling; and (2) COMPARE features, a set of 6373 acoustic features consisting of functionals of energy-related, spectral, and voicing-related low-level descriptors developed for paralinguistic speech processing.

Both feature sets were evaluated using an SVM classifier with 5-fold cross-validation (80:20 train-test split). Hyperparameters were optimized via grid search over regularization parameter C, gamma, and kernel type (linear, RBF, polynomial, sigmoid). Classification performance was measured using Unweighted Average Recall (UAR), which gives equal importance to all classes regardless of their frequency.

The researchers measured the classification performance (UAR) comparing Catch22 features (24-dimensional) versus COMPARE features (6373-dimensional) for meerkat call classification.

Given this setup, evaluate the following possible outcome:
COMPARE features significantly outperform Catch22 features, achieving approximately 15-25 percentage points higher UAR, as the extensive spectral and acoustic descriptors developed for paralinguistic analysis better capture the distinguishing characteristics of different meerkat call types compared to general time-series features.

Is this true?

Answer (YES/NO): YES